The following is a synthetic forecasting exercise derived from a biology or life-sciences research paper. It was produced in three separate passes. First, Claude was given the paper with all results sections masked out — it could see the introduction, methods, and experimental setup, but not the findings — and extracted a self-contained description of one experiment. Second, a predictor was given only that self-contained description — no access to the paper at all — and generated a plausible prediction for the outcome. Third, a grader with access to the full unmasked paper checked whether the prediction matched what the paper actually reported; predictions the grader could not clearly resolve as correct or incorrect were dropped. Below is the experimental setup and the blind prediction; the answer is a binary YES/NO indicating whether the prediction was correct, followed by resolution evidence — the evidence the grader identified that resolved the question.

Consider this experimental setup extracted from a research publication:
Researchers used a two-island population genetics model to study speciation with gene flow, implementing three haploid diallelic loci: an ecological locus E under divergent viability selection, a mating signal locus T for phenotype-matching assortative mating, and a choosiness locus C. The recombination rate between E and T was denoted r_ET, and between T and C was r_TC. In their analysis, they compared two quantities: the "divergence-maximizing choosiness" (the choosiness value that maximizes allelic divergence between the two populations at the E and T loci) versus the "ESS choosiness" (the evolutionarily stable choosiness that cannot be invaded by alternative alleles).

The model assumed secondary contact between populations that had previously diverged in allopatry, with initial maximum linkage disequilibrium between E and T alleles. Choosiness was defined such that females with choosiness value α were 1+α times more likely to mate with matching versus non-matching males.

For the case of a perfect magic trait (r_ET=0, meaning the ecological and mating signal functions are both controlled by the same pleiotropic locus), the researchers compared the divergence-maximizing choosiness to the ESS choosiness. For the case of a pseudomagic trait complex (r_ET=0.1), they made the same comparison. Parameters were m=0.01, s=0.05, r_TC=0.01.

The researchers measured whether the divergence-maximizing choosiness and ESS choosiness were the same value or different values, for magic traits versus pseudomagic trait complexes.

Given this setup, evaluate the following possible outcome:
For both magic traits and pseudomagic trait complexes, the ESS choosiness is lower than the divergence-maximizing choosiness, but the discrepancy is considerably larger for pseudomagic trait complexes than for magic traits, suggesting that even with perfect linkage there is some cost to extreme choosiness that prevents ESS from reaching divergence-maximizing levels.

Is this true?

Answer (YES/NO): NO